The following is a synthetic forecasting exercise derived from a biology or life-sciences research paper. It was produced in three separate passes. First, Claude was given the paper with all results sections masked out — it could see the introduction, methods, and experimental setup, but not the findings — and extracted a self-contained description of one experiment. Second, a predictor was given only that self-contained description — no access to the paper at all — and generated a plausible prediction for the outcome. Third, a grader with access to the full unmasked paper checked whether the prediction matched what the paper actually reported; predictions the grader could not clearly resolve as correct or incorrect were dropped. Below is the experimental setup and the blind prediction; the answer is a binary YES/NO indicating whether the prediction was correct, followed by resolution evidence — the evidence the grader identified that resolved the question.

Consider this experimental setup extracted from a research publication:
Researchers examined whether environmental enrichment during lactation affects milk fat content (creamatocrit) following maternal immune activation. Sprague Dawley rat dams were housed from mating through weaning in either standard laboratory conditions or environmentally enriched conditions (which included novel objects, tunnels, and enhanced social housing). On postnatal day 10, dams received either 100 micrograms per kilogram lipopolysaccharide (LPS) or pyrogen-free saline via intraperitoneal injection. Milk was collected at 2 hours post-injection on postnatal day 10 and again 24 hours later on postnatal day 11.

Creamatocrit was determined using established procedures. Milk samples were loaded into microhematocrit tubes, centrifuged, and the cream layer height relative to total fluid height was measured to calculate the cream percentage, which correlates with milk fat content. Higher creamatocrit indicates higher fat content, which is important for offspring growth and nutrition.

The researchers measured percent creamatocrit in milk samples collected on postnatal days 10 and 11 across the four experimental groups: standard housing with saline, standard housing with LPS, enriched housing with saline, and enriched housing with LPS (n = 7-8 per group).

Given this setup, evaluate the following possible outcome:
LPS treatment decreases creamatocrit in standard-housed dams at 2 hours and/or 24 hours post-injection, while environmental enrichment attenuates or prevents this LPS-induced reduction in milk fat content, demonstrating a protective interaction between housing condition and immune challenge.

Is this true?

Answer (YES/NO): YES